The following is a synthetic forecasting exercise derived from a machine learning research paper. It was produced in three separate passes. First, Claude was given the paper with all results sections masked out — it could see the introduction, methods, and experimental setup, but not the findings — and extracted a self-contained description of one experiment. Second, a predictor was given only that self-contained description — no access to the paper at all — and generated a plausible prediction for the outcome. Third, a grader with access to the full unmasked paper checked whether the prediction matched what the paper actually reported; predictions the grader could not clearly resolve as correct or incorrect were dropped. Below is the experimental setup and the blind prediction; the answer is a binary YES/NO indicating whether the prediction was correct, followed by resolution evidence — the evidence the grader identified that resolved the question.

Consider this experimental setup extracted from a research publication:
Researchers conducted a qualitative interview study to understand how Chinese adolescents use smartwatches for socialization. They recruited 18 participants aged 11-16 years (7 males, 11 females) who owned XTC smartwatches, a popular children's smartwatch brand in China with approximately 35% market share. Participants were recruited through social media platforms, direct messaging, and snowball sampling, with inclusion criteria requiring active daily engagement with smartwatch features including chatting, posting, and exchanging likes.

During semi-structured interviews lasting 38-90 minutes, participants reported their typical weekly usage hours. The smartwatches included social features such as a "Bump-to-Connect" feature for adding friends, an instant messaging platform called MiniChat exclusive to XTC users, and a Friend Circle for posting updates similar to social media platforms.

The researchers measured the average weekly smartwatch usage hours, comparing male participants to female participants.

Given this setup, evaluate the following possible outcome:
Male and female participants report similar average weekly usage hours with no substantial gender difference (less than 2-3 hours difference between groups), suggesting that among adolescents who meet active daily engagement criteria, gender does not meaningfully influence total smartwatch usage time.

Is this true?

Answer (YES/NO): NO